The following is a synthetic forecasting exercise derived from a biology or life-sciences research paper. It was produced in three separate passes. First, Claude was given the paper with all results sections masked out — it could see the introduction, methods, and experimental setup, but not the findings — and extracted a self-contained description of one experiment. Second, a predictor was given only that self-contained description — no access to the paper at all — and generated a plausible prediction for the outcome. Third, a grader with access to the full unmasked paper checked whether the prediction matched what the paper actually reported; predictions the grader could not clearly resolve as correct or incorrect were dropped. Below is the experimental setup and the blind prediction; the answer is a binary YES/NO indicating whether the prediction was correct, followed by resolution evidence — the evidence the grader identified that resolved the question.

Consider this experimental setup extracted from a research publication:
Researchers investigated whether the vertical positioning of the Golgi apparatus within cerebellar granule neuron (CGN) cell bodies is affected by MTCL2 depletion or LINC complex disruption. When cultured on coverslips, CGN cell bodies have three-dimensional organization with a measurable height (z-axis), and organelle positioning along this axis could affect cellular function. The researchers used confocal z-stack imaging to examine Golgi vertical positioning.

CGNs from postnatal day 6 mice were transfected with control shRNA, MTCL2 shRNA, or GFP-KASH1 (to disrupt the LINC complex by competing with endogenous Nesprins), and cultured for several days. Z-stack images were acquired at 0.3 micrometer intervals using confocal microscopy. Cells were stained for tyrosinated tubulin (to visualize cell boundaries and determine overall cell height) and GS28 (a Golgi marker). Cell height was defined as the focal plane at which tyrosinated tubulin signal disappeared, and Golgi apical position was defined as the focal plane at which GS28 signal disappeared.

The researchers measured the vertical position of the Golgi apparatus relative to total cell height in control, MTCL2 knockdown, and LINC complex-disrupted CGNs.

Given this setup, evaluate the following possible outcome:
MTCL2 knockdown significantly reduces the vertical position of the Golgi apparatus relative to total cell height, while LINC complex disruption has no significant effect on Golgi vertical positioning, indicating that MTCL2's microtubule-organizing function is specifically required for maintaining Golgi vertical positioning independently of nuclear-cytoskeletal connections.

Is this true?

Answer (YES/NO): NO